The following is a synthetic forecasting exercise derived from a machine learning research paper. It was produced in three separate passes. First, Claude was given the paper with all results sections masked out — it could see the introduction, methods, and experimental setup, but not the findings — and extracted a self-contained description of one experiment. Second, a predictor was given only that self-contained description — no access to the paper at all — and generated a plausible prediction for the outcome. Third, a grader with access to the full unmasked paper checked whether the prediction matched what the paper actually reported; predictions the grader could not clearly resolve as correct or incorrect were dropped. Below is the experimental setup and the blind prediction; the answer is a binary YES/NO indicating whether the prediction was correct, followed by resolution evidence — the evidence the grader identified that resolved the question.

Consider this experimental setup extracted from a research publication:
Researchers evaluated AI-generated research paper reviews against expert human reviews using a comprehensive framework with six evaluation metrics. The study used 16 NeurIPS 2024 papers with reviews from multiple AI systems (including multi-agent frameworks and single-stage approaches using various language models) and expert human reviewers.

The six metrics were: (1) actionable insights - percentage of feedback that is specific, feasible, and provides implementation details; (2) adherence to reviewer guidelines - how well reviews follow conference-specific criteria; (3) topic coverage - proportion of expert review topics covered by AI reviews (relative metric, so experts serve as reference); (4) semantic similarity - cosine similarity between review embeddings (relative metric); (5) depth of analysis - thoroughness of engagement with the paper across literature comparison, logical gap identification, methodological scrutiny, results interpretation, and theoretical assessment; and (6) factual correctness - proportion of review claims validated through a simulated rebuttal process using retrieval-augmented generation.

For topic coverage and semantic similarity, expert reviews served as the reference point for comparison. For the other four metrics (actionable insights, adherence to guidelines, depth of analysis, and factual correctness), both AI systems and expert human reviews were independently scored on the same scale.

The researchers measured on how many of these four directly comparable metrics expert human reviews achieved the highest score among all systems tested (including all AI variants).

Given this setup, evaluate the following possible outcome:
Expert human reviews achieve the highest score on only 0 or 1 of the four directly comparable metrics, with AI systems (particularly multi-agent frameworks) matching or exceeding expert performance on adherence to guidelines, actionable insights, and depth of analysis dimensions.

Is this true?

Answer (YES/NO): YES